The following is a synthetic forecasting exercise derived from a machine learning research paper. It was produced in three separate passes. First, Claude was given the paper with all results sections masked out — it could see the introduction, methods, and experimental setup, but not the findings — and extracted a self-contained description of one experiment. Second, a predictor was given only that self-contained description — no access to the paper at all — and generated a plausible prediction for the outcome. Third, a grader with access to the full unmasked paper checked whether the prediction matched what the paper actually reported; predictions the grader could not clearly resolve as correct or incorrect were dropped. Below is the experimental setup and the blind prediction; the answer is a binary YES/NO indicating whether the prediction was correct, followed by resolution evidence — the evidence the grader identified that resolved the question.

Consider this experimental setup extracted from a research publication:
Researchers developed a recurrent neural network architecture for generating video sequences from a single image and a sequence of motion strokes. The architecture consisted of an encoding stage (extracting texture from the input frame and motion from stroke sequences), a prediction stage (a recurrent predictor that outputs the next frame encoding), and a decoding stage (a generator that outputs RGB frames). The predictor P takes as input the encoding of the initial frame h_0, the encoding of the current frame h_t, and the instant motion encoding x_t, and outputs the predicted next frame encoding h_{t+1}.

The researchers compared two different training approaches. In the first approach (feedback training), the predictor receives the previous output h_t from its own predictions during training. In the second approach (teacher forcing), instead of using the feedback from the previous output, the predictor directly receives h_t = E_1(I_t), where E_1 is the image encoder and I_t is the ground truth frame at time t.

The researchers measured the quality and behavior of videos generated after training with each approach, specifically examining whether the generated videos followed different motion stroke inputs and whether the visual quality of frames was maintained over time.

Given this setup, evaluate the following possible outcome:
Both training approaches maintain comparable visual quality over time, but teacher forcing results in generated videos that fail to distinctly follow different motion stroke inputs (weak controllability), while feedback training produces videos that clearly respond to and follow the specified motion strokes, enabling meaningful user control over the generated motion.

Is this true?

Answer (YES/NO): NO